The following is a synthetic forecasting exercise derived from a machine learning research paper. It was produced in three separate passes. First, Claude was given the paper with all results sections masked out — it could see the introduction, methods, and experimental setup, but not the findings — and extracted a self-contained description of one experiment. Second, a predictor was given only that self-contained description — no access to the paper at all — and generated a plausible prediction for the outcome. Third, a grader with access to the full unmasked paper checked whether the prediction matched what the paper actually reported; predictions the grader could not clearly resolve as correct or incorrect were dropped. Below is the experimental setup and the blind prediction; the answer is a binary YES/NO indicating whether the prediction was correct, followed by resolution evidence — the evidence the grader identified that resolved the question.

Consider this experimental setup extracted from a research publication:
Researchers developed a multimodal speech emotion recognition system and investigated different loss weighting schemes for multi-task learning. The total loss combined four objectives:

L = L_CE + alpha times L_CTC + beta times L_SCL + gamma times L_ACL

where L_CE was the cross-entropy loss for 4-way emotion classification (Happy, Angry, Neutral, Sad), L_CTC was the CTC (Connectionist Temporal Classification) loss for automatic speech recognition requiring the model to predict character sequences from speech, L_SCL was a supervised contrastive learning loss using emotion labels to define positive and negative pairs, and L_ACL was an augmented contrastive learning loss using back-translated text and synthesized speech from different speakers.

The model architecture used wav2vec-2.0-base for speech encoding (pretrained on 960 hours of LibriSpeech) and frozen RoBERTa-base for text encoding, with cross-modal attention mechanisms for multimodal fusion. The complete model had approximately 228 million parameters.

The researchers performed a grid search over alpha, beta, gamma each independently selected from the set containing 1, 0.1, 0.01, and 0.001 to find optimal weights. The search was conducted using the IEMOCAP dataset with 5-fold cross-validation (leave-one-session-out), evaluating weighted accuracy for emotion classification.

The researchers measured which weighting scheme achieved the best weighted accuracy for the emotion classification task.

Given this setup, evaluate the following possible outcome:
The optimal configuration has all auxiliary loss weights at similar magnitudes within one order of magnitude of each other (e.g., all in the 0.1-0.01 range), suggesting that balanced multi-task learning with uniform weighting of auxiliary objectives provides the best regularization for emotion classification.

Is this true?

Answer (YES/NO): YES